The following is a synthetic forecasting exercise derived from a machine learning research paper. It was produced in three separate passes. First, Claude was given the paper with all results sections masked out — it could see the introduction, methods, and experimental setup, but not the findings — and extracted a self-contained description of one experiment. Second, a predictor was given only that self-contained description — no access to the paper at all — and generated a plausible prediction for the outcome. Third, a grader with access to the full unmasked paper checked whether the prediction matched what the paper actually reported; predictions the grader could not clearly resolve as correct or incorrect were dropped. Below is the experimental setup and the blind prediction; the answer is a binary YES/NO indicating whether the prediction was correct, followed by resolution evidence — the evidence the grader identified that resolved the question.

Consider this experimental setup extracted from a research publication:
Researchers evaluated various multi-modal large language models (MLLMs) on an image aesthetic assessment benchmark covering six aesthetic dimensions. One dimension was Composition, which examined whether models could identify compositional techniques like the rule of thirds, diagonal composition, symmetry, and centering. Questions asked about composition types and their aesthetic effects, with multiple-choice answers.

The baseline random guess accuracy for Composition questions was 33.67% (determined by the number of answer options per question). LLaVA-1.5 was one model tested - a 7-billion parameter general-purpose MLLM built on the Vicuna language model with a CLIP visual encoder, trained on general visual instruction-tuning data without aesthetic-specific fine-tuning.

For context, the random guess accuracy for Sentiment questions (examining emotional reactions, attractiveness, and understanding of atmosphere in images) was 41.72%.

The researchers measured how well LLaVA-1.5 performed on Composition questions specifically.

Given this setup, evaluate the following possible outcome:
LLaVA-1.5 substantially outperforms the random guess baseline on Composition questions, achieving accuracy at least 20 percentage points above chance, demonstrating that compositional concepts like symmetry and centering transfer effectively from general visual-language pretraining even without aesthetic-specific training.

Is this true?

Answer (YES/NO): NO